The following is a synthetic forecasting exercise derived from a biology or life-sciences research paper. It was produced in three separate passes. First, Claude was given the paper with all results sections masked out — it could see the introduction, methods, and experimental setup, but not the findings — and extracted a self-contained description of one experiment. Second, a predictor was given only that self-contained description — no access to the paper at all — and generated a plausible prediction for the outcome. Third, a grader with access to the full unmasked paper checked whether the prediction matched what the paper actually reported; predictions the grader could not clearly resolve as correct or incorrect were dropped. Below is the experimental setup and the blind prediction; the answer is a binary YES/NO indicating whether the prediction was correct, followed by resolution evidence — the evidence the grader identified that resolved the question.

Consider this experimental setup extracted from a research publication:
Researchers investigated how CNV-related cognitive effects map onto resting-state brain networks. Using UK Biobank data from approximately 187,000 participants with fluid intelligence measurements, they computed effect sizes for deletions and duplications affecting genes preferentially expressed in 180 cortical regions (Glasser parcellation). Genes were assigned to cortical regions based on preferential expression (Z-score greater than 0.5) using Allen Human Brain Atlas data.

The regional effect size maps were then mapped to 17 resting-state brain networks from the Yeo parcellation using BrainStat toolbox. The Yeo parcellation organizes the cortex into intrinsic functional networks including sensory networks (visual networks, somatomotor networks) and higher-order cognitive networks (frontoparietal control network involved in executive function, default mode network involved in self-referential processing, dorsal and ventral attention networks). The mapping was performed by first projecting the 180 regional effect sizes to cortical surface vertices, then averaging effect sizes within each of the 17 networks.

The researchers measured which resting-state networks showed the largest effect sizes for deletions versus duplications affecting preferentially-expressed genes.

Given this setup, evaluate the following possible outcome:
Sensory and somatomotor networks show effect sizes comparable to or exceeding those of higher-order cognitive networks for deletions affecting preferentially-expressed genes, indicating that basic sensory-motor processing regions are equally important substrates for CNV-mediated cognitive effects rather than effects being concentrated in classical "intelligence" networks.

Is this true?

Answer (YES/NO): YES